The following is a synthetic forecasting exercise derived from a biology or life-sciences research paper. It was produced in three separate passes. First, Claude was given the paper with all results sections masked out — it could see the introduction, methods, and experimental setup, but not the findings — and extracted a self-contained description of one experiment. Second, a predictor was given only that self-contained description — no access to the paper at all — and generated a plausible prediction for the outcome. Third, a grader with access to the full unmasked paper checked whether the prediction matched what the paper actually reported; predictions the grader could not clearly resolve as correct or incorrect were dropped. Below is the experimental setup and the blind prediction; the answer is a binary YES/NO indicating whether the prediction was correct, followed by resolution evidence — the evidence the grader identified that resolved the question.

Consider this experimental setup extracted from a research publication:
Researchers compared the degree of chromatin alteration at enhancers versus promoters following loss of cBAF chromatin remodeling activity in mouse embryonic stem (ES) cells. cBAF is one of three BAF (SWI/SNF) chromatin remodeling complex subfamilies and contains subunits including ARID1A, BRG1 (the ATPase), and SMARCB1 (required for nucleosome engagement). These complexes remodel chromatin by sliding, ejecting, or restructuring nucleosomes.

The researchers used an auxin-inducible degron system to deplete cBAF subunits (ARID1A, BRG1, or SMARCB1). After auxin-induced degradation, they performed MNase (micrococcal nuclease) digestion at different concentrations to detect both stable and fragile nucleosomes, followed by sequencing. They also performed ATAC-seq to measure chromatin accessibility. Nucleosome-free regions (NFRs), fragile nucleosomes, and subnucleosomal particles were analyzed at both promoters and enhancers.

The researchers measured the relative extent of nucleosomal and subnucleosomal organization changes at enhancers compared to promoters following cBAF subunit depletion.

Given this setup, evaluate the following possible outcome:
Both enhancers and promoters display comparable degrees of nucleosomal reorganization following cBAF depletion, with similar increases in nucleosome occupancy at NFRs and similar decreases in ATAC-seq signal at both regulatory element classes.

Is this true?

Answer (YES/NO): NO